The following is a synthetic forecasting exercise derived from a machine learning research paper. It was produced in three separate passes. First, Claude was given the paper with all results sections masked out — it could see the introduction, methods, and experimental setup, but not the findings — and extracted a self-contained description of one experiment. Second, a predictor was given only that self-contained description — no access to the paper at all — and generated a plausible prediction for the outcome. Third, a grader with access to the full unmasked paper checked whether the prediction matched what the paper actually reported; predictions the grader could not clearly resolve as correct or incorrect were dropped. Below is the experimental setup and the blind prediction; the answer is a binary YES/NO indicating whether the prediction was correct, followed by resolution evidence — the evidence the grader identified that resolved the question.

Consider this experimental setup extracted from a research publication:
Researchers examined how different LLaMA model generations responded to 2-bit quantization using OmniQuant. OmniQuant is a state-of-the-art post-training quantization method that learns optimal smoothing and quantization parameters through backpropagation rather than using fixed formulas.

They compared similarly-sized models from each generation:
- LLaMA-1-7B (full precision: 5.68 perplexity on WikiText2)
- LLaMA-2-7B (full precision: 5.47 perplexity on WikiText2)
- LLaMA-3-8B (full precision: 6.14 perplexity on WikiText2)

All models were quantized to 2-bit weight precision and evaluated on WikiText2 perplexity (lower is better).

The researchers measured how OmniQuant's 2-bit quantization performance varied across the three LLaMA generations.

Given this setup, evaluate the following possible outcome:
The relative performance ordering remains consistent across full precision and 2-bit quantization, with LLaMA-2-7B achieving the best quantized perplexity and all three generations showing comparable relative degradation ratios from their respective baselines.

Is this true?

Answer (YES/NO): NO